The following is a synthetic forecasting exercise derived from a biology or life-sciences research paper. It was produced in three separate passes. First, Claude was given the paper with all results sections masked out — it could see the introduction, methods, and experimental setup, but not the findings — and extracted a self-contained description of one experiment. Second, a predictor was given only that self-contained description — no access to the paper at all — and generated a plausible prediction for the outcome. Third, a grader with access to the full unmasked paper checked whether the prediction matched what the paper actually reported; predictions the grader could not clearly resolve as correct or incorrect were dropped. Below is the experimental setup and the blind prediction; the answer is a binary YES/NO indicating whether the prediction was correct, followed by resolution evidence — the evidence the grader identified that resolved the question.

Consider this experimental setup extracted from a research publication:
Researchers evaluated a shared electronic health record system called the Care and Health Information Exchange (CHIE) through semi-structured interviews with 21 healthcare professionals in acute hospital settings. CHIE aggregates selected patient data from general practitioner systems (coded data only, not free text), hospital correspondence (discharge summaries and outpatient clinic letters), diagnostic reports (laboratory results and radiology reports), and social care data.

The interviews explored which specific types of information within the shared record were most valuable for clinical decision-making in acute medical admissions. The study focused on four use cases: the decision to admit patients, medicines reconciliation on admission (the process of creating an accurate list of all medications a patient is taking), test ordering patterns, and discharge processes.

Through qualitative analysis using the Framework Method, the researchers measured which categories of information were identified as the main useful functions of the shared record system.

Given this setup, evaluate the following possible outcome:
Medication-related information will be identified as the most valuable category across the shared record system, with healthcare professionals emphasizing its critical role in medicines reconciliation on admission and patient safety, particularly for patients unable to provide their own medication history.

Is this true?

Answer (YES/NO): NO